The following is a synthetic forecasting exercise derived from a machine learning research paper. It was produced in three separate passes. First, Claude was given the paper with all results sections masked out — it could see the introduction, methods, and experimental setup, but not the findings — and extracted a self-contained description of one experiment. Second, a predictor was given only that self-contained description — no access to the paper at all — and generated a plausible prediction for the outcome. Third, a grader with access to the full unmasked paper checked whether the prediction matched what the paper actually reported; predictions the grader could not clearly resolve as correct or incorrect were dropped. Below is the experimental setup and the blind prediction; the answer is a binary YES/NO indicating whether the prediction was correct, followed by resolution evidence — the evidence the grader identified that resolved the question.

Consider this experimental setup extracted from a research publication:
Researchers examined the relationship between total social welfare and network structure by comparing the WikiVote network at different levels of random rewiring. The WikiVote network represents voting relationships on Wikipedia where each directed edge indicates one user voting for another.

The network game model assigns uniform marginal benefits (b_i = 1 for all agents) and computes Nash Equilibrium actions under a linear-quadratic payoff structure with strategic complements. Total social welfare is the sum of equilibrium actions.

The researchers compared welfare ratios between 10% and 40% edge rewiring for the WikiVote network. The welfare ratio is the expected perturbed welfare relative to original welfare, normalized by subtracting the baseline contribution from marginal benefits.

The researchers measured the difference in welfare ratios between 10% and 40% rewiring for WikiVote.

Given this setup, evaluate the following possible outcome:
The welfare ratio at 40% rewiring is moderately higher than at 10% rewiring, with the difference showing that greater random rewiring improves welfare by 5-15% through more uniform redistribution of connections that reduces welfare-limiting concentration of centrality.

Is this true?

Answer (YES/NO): NO